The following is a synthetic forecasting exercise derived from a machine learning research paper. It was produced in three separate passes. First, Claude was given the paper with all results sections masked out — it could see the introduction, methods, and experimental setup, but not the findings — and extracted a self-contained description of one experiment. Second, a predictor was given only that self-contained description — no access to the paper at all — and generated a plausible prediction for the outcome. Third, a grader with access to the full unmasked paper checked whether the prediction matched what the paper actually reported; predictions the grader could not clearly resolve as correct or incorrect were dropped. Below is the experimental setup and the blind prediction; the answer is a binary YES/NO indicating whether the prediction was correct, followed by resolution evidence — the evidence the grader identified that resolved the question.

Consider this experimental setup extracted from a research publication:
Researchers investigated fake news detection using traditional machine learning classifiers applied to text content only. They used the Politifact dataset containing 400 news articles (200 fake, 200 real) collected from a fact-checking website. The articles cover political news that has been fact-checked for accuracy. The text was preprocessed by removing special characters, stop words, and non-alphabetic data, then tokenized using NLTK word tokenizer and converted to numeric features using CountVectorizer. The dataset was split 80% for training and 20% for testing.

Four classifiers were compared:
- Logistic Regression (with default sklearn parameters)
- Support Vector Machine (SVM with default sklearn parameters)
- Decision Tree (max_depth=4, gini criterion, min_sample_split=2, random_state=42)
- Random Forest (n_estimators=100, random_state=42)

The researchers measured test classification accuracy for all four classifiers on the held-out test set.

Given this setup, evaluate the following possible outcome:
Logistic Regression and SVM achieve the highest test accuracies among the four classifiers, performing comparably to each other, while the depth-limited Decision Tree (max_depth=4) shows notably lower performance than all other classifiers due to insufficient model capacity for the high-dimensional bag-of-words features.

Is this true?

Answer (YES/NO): NO